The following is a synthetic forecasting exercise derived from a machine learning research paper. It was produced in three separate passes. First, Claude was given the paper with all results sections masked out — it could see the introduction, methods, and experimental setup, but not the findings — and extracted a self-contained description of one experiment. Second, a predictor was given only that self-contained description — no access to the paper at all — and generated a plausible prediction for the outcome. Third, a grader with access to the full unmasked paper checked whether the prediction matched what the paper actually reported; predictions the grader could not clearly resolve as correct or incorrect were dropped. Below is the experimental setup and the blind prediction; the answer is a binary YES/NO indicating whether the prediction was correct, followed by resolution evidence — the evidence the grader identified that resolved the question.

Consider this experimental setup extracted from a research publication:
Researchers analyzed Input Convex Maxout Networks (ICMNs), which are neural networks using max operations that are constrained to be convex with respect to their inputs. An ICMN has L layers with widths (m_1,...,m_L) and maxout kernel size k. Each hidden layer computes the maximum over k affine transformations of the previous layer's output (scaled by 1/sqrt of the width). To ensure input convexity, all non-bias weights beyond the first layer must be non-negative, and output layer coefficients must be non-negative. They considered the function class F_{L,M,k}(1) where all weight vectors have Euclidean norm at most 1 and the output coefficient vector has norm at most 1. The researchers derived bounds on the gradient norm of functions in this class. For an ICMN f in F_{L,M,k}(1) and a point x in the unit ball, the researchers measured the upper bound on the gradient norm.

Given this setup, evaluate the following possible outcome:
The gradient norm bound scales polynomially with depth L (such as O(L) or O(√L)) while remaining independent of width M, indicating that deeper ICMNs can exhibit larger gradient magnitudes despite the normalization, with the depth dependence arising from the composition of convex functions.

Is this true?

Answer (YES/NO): NO